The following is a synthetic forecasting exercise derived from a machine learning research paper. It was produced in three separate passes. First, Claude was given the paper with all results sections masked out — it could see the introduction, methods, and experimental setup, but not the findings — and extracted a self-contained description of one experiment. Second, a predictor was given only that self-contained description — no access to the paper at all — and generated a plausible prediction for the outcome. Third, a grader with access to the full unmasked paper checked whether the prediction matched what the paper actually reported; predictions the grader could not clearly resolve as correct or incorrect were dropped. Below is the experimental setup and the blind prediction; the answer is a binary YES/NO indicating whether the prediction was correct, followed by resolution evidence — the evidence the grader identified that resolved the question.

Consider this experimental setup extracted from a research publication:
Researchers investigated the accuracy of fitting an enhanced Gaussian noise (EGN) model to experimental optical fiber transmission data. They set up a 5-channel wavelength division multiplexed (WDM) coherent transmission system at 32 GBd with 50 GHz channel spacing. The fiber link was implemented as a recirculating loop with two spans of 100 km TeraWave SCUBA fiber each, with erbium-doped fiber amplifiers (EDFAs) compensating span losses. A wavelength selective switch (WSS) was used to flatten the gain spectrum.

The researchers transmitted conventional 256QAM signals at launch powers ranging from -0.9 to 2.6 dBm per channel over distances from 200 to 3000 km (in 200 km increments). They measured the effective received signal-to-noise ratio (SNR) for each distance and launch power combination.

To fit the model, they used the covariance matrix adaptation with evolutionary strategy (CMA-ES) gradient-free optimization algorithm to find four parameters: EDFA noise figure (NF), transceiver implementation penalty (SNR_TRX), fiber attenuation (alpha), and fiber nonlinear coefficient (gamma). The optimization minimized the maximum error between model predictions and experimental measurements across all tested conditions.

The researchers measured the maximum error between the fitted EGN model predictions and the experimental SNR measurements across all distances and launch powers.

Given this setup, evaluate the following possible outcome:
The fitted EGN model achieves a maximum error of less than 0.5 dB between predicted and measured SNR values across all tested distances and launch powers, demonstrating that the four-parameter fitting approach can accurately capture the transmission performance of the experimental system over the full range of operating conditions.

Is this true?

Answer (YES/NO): YES